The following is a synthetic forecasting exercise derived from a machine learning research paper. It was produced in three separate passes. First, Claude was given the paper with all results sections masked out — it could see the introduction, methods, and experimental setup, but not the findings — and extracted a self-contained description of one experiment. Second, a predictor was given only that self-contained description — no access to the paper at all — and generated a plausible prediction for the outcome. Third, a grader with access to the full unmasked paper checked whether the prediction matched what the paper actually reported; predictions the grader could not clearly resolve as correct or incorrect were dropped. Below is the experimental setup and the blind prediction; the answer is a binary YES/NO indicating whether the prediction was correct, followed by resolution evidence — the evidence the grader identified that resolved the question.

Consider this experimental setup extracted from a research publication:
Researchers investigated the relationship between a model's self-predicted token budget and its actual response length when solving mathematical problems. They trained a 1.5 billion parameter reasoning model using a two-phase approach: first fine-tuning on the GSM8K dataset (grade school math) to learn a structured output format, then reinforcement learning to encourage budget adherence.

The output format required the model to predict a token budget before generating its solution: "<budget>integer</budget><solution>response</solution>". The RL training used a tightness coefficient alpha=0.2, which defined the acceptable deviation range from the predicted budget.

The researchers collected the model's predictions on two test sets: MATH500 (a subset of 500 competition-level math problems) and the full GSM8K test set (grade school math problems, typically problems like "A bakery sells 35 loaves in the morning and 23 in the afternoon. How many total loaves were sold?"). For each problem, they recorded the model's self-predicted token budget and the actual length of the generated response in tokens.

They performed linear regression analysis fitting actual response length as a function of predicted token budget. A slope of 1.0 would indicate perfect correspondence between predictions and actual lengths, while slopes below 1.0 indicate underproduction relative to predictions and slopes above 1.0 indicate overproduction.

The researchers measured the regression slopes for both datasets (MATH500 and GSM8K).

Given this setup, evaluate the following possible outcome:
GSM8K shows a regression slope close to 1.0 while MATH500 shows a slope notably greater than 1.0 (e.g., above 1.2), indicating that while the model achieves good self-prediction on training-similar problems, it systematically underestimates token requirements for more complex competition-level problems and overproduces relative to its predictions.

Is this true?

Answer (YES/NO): NO